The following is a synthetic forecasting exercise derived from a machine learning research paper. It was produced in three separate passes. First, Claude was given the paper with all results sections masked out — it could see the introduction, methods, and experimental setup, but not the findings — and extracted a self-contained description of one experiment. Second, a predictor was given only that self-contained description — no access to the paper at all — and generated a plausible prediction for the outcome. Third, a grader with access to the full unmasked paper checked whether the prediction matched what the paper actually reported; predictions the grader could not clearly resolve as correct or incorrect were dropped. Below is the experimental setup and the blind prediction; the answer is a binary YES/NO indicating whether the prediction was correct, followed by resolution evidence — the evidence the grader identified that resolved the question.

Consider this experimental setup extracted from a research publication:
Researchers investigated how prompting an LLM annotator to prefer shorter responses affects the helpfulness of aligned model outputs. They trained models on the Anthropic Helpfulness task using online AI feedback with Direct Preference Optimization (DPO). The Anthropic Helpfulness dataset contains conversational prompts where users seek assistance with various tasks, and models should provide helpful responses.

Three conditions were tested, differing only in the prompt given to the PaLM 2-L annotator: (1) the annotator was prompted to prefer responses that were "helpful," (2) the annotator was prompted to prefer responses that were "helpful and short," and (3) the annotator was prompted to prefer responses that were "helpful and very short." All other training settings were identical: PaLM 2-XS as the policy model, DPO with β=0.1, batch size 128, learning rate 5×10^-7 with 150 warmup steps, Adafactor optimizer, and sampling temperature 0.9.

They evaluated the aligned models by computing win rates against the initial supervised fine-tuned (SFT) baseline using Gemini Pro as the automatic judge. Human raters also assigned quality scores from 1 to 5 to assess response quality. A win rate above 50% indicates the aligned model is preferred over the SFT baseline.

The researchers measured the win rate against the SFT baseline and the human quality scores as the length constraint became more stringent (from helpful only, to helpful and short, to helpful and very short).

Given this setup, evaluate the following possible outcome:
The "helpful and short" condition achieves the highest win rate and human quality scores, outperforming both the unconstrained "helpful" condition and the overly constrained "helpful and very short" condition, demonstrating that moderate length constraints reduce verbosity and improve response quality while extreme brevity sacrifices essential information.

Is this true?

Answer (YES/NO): NO